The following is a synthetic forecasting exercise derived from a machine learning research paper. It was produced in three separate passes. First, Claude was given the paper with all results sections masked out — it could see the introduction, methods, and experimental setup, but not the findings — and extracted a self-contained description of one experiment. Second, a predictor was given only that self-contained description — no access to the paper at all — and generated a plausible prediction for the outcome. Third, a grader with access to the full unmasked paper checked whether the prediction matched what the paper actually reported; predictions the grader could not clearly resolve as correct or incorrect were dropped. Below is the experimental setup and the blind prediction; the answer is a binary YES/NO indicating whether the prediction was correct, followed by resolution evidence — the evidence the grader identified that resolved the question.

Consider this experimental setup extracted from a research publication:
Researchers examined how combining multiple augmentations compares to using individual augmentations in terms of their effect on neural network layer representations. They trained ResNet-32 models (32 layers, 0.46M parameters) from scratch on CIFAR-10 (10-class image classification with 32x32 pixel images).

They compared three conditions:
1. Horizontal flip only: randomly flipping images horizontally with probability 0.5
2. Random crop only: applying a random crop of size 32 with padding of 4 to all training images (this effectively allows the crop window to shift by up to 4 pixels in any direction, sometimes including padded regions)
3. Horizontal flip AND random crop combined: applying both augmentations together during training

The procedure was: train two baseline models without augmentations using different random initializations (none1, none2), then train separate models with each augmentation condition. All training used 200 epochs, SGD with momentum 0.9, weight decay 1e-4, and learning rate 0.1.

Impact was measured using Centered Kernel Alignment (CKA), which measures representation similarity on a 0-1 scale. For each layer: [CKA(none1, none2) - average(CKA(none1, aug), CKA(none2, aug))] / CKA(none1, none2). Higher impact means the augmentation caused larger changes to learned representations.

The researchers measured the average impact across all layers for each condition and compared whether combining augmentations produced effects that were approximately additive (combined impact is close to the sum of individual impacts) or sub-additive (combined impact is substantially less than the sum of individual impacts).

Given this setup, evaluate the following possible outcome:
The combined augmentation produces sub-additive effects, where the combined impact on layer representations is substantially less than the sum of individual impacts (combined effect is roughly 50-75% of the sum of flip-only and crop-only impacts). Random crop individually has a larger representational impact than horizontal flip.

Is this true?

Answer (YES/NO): YES